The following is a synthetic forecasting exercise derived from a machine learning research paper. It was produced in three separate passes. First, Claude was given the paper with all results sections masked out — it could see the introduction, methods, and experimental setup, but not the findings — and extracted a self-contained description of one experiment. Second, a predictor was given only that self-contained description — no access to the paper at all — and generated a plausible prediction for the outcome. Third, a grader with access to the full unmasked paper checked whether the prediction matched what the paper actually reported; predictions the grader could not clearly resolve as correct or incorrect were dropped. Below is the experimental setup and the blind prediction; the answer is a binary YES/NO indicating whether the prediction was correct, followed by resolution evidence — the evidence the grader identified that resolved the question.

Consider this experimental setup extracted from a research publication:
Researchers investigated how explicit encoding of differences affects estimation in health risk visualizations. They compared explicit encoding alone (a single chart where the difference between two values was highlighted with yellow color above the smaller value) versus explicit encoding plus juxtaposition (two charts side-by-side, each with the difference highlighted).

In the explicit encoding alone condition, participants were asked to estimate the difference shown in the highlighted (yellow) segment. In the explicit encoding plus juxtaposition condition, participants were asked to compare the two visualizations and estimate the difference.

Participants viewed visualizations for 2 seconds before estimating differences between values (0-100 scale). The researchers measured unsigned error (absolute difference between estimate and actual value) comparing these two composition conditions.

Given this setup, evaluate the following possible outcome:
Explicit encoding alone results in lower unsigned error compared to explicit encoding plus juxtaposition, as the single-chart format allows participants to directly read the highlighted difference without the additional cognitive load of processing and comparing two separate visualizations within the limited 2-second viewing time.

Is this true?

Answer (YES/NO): NO